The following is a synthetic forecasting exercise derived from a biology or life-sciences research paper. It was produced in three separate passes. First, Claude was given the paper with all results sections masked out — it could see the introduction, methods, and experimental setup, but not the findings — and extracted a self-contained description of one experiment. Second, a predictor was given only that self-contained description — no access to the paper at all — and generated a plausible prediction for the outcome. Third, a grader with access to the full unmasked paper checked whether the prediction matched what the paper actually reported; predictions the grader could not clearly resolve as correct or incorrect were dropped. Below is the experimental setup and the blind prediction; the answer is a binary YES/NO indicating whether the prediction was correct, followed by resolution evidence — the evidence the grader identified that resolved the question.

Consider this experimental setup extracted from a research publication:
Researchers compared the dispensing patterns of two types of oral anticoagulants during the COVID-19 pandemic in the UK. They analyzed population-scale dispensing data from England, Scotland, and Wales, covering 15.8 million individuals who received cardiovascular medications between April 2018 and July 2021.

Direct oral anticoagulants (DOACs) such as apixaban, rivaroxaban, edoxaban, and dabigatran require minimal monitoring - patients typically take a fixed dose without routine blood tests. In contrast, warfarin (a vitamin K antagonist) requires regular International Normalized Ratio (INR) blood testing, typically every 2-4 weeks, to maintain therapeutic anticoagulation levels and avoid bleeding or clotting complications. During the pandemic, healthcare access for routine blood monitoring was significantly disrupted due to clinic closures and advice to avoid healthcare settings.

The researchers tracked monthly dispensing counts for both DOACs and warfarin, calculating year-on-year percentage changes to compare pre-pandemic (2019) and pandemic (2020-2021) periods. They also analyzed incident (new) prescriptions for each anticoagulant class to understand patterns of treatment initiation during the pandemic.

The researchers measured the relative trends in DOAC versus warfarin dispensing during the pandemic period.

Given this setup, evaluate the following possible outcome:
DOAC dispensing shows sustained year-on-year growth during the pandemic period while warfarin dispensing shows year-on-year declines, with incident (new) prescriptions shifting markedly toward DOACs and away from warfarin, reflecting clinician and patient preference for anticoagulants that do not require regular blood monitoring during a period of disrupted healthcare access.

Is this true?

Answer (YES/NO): YES